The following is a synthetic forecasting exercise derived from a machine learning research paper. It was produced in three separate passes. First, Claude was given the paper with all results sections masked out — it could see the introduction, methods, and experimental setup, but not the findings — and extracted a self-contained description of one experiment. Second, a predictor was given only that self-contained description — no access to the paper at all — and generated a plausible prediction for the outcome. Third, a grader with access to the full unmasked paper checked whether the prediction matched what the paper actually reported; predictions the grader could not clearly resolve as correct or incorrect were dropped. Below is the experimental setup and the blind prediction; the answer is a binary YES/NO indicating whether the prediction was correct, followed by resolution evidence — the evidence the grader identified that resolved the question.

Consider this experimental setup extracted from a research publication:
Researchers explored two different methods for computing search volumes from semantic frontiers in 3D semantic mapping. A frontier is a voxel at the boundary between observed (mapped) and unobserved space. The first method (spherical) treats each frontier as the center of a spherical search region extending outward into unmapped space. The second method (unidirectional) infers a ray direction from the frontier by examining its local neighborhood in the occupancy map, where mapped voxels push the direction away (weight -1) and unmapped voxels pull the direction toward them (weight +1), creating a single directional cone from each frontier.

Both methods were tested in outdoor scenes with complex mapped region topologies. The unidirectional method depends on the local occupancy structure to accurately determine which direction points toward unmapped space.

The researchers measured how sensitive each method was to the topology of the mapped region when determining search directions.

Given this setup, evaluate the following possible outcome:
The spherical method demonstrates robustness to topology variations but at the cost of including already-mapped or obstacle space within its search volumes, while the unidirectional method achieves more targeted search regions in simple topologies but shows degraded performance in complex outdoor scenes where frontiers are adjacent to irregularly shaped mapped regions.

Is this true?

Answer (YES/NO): NO